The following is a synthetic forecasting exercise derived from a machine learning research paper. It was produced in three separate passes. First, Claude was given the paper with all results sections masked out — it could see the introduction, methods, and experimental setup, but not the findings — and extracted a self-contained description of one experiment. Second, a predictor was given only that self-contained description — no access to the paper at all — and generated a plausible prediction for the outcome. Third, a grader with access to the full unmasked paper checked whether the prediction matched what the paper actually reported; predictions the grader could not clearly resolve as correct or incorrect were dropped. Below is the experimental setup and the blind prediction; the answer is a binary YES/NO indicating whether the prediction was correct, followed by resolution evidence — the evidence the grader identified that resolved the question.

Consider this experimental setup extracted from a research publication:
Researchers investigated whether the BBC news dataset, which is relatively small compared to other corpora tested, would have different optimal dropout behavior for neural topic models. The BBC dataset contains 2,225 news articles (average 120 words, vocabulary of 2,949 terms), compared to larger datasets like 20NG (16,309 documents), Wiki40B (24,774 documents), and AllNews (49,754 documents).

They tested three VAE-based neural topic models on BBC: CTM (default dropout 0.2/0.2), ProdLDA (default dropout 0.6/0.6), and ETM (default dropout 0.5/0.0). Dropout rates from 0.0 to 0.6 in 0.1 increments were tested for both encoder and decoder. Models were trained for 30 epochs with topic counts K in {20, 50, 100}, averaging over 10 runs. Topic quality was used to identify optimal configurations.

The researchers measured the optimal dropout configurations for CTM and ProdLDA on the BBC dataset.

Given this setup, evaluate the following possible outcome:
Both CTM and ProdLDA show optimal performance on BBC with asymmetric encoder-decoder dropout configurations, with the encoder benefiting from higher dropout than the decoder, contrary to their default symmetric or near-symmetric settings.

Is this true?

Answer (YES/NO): NO